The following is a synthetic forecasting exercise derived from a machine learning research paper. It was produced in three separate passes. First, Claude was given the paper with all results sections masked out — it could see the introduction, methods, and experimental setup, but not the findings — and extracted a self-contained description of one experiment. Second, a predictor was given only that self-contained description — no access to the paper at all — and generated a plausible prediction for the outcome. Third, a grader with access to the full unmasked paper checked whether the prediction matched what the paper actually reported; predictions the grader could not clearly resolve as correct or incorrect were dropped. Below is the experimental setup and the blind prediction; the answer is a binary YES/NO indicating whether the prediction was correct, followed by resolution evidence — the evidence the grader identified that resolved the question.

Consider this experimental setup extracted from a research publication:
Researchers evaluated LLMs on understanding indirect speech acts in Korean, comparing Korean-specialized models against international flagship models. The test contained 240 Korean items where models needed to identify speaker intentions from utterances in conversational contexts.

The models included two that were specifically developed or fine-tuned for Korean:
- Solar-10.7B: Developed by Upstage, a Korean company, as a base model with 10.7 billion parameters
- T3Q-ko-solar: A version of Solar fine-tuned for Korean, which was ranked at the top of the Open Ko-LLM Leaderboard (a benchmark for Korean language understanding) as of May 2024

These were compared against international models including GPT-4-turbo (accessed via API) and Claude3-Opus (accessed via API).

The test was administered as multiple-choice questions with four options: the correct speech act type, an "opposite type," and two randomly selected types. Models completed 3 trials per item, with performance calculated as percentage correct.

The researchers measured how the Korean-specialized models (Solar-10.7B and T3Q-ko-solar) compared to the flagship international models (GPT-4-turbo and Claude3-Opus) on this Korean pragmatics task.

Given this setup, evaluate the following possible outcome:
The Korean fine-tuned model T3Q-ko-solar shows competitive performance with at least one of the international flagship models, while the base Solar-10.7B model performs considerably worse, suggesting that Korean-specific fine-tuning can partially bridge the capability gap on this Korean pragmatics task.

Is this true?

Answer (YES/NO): NO